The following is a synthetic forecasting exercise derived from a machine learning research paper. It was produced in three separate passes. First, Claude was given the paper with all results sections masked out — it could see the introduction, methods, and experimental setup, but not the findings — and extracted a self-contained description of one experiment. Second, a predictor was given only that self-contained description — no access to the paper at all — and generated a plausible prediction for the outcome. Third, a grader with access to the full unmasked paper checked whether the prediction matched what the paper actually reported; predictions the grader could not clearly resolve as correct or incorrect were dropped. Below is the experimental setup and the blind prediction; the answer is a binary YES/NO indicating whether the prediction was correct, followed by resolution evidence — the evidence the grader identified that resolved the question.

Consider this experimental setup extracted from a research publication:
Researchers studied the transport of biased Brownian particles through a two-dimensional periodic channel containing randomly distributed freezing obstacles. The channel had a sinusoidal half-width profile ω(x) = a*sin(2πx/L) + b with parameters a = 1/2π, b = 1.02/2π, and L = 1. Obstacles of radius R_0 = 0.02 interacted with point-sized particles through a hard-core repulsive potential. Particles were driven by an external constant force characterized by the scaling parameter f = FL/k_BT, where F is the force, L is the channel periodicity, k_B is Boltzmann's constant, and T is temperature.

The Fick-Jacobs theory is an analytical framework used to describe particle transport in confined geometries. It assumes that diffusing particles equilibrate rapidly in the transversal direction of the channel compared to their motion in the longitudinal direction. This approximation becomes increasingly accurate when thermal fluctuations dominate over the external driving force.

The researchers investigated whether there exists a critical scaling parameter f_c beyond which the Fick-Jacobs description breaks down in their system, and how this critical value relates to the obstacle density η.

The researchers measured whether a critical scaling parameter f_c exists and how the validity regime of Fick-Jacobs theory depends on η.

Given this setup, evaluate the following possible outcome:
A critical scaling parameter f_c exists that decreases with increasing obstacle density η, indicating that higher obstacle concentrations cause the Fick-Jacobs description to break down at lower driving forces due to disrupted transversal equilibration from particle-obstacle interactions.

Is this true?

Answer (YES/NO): YES